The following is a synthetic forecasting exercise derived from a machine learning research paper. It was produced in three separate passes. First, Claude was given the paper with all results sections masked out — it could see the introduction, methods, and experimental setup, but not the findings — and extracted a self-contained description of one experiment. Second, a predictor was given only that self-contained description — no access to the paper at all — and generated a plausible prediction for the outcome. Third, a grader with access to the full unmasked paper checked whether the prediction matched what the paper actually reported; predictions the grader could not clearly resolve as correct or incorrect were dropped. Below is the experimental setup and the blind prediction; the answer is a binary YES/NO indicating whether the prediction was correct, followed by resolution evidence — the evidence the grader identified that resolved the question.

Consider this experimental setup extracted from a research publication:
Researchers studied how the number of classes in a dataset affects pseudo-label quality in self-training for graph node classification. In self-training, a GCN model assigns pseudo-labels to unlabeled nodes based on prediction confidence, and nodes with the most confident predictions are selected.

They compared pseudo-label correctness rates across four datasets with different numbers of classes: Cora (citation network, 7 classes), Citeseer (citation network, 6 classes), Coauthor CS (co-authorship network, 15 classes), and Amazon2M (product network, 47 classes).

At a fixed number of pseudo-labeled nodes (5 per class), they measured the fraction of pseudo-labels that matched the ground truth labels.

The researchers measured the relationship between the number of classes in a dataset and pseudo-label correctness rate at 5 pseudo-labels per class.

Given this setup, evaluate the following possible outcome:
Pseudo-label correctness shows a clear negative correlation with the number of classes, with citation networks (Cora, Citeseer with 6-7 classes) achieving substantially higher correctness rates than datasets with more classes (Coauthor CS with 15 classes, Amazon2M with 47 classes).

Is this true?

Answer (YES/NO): NO